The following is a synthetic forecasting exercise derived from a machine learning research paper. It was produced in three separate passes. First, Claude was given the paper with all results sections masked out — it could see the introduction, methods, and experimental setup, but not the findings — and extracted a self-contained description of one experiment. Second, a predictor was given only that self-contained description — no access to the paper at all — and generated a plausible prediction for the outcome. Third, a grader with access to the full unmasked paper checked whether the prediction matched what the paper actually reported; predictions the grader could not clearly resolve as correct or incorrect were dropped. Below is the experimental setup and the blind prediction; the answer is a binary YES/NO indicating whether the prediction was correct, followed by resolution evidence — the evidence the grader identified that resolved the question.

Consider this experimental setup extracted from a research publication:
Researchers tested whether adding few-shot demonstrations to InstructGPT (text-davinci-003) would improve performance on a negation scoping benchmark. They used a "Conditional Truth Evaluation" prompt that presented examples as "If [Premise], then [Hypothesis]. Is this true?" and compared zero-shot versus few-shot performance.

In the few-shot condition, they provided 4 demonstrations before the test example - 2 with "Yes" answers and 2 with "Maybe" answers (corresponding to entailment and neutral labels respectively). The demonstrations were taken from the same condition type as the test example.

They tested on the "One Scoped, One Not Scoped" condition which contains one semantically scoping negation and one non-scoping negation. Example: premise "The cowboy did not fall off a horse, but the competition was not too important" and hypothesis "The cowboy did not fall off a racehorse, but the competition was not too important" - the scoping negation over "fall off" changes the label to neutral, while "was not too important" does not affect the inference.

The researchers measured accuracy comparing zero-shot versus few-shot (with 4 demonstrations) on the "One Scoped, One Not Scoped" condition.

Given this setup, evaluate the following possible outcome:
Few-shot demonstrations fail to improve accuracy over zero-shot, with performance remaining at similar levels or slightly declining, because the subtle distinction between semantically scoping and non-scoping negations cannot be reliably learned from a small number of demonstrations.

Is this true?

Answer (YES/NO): NO